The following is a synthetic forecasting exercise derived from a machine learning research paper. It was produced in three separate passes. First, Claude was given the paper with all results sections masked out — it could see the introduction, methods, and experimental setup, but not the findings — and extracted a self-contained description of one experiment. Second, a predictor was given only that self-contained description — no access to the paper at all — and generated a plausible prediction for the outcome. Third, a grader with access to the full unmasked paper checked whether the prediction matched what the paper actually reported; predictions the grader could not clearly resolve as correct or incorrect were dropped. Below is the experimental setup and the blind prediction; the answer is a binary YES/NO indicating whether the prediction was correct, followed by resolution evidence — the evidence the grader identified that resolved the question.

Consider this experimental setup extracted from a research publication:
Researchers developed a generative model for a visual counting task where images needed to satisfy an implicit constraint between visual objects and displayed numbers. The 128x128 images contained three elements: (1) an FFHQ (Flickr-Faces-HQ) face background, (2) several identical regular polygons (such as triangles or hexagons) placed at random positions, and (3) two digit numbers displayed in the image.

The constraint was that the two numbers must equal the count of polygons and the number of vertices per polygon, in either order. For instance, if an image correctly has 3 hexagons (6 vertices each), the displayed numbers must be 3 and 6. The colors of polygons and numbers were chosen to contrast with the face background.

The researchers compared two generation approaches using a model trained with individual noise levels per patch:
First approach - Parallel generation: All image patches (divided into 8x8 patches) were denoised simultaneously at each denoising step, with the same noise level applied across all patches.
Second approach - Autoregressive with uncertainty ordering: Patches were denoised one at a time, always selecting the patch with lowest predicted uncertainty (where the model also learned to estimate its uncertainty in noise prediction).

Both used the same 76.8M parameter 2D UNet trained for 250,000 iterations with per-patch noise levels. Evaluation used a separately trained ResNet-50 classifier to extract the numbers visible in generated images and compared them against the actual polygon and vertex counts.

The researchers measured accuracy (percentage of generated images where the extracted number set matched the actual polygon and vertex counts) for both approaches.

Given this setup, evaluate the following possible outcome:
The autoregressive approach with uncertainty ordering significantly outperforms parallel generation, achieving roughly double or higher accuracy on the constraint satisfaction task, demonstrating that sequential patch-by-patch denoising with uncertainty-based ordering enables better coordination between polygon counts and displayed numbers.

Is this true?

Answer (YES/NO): NO